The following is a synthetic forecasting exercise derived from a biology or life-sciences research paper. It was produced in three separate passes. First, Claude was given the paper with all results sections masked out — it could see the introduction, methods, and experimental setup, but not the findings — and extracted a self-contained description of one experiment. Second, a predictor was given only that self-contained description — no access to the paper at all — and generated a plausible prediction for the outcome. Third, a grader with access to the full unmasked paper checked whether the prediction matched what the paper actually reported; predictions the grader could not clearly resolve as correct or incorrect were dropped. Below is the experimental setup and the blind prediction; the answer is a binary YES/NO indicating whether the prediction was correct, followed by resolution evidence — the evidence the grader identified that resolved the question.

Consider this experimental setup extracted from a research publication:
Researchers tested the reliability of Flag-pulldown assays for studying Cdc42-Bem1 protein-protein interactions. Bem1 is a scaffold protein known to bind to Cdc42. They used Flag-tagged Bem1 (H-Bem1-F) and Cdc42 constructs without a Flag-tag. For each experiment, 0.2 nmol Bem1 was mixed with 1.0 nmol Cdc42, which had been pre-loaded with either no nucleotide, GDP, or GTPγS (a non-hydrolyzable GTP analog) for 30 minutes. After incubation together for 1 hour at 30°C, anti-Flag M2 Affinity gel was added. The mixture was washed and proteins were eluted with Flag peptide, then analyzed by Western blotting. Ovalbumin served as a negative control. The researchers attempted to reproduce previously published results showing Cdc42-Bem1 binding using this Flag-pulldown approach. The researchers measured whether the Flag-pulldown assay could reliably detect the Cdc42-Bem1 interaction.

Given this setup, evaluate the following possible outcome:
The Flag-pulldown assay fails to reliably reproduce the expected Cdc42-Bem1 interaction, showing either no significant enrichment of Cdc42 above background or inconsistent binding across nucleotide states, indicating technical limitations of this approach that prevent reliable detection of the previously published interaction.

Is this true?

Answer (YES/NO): YES